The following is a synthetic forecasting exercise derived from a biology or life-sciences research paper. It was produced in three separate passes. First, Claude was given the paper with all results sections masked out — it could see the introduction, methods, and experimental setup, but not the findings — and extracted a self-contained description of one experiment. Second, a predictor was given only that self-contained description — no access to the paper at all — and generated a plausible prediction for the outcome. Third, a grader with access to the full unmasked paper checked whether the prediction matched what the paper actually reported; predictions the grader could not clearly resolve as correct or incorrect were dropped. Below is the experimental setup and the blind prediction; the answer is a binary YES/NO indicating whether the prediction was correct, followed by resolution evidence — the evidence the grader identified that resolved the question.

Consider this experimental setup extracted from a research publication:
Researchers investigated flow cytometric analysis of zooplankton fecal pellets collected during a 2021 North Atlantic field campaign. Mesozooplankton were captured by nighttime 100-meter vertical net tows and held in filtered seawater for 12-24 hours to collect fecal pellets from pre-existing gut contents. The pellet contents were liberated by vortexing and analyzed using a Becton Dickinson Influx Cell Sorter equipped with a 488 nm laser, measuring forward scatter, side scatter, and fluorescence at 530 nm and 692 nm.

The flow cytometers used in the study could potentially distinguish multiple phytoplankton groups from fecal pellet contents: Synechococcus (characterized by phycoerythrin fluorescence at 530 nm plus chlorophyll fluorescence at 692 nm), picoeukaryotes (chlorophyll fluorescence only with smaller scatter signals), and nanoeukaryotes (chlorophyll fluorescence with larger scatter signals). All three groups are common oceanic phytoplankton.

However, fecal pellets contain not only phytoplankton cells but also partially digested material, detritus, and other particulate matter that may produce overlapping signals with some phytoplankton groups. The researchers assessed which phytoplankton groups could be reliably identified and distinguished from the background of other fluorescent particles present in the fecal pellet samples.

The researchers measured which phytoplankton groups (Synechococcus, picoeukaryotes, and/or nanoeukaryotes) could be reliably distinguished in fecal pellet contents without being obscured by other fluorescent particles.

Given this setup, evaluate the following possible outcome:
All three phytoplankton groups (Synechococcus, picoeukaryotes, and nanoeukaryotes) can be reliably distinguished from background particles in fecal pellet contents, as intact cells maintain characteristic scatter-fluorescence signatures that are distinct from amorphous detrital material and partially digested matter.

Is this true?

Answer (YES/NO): NO